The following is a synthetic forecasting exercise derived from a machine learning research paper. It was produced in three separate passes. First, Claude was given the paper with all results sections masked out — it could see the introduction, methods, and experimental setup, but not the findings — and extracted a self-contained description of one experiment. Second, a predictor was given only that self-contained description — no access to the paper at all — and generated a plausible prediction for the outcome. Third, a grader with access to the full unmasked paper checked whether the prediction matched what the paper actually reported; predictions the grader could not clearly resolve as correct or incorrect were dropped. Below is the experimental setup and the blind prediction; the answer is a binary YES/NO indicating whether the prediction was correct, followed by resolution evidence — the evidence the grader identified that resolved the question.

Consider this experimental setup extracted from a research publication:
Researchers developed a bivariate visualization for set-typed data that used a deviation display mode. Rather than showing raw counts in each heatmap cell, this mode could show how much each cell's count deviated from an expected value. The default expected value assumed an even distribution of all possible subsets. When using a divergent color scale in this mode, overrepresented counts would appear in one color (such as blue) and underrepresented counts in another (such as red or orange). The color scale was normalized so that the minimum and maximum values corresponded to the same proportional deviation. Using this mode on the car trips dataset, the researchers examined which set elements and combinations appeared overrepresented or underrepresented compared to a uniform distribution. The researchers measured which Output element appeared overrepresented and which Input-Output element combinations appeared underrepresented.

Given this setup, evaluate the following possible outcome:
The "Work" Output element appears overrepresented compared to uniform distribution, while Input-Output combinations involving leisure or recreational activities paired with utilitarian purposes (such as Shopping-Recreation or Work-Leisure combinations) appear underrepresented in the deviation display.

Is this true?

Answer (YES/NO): NO